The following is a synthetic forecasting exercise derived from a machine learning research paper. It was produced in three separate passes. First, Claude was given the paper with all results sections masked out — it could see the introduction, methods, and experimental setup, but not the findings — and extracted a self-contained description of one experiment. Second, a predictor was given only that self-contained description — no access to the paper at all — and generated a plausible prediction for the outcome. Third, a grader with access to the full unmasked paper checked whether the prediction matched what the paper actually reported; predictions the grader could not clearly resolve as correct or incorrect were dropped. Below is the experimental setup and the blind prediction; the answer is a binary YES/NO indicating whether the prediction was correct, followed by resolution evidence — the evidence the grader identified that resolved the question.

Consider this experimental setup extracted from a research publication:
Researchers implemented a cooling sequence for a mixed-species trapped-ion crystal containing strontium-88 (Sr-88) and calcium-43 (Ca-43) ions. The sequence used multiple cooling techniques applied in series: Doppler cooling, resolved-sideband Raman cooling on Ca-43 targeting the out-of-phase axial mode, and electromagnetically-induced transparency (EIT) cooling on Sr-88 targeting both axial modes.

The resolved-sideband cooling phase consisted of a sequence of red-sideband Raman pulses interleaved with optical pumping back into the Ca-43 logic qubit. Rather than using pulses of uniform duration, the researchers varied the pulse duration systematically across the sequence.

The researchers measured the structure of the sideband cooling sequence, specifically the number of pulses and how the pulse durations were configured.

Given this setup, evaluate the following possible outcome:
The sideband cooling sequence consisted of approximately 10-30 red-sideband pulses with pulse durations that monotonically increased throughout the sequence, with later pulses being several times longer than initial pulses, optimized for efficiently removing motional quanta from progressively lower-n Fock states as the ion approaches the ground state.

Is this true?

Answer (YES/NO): NO